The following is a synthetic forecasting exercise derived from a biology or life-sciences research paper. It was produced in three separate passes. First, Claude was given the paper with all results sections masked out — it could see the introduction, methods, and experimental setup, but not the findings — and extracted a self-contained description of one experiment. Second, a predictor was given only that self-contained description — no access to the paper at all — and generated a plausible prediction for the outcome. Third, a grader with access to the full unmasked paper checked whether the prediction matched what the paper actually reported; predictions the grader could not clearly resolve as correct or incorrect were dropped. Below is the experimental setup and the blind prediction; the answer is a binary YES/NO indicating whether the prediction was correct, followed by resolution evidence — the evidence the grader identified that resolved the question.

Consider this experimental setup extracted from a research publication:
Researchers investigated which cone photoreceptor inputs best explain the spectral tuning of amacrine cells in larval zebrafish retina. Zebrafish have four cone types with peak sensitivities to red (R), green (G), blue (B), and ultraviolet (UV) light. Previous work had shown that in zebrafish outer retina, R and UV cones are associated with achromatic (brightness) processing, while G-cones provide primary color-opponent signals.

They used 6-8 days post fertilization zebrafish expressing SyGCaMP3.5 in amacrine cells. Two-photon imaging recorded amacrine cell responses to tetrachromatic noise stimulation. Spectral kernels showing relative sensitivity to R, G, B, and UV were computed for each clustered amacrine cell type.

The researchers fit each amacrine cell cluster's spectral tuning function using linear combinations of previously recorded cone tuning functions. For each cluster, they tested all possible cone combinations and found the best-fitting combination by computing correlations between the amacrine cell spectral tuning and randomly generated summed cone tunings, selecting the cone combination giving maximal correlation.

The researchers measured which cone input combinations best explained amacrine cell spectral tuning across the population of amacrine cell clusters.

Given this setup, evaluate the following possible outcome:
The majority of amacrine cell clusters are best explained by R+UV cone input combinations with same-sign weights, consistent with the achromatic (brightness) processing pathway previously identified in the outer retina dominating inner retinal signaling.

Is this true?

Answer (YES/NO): YES